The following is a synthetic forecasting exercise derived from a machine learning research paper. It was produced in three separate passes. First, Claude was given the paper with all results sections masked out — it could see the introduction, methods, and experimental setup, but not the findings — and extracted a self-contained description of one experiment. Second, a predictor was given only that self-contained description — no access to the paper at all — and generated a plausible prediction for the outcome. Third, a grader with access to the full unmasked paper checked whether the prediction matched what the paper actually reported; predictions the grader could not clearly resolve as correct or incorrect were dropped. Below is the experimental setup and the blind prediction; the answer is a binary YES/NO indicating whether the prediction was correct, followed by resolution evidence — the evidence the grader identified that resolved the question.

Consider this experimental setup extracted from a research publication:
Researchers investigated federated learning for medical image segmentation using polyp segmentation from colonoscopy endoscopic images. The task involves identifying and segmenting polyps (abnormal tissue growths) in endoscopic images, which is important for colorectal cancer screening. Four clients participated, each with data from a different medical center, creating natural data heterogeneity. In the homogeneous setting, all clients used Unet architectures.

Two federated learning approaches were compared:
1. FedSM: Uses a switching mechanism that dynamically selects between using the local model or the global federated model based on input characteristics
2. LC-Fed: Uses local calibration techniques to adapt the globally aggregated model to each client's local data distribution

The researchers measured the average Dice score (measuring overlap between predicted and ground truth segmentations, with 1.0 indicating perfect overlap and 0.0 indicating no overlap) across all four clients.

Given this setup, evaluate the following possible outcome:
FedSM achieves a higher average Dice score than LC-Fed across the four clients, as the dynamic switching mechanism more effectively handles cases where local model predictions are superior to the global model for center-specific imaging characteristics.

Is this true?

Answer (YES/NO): YES